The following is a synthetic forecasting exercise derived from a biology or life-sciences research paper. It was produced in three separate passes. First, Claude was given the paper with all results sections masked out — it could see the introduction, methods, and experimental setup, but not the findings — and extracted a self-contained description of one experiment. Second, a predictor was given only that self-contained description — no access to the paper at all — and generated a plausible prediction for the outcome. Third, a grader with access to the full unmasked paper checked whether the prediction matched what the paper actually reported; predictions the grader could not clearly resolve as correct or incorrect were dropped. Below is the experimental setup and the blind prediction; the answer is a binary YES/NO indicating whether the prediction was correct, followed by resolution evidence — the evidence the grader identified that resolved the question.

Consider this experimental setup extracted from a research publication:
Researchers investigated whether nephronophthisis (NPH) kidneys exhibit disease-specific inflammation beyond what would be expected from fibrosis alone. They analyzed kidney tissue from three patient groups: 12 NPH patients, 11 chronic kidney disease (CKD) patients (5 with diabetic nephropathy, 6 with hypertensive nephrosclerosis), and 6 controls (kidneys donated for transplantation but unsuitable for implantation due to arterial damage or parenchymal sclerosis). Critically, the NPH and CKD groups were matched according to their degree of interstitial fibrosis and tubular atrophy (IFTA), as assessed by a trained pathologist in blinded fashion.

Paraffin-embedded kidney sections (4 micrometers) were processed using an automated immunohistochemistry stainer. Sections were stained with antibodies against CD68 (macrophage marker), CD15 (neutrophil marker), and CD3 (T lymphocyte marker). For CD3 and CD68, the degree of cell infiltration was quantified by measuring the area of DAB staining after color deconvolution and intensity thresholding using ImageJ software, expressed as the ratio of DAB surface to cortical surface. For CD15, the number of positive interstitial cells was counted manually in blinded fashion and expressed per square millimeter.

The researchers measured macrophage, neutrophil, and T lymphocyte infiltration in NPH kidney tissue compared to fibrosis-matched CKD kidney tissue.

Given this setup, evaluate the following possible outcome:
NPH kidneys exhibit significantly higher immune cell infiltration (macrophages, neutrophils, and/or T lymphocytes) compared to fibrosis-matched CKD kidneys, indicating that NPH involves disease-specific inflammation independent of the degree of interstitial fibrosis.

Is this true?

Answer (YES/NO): YES